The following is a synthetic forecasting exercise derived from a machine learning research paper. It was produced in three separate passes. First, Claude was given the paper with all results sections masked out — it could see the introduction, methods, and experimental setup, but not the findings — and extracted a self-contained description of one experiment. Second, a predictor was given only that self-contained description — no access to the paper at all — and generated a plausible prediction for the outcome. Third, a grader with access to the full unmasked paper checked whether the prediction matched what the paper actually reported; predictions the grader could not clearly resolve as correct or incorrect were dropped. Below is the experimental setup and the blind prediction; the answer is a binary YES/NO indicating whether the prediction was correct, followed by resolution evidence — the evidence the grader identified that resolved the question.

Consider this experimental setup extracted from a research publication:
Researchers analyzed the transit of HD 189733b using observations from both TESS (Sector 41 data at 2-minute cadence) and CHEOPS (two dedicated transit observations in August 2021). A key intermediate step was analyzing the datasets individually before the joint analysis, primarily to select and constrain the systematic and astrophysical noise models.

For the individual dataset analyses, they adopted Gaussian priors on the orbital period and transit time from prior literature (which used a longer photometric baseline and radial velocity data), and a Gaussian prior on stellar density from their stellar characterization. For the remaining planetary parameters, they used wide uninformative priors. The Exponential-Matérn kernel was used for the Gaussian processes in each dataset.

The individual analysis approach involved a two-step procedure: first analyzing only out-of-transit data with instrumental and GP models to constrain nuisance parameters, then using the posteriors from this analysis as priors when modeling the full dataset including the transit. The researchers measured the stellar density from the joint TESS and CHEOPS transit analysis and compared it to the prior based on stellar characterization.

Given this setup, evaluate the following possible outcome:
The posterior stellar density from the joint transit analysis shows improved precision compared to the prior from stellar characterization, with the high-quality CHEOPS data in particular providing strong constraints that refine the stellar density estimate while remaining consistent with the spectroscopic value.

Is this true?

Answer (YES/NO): NO